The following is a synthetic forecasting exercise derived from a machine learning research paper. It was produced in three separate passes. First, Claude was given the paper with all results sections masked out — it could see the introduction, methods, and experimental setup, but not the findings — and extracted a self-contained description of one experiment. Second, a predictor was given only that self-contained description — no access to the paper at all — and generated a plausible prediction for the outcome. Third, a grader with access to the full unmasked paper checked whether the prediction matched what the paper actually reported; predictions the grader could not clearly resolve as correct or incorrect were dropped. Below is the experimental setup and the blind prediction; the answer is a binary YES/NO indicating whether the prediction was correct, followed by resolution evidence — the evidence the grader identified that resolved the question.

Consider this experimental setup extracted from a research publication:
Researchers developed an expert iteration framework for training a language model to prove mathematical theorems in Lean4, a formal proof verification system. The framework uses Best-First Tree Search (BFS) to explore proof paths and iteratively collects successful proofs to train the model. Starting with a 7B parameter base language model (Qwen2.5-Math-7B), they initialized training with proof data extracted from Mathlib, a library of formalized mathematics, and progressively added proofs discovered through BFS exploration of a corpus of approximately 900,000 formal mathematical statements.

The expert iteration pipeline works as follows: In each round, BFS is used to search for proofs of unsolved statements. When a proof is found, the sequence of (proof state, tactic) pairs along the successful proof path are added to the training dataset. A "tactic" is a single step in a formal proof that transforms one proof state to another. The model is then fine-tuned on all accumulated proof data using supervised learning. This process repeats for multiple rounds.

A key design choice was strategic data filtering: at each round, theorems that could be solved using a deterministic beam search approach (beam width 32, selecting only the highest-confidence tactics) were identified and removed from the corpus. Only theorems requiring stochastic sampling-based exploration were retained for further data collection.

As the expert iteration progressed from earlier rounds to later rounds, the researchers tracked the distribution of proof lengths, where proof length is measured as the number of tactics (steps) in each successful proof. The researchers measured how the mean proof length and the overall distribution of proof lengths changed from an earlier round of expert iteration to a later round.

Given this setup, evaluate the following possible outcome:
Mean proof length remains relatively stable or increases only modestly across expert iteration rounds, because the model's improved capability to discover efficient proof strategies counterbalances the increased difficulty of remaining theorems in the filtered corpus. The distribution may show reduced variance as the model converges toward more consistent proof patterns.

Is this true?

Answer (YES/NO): NO